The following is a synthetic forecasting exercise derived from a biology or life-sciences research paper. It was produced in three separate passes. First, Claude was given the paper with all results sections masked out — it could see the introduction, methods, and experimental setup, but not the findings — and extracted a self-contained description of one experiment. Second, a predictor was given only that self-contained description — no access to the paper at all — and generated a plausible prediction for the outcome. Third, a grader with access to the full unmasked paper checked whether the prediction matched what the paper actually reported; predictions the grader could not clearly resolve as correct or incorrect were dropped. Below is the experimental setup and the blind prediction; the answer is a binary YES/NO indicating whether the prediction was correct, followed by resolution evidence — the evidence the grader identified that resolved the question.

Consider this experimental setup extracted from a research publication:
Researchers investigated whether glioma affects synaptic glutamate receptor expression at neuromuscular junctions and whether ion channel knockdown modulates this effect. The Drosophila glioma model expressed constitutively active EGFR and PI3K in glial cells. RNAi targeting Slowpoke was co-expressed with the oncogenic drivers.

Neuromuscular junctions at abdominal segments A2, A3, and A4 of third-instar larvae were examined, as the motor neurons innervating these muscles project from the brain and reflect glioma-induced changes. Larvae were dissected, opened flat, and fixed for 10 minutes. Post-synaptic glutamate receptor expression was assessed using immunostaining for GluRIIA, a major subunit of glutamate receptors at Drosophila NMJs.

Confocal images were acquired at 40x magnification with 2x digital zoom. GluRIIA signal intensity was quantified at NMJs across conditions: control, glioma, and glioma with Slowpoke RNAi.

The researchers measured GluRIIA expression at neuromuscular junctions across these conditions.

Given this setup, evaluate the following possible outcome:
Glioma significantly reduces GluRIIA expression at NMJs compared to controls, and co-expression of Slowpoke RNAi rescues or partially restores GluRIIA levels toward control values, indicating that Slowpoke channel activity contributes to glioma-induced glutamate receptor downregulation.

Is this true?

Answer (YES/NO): NO